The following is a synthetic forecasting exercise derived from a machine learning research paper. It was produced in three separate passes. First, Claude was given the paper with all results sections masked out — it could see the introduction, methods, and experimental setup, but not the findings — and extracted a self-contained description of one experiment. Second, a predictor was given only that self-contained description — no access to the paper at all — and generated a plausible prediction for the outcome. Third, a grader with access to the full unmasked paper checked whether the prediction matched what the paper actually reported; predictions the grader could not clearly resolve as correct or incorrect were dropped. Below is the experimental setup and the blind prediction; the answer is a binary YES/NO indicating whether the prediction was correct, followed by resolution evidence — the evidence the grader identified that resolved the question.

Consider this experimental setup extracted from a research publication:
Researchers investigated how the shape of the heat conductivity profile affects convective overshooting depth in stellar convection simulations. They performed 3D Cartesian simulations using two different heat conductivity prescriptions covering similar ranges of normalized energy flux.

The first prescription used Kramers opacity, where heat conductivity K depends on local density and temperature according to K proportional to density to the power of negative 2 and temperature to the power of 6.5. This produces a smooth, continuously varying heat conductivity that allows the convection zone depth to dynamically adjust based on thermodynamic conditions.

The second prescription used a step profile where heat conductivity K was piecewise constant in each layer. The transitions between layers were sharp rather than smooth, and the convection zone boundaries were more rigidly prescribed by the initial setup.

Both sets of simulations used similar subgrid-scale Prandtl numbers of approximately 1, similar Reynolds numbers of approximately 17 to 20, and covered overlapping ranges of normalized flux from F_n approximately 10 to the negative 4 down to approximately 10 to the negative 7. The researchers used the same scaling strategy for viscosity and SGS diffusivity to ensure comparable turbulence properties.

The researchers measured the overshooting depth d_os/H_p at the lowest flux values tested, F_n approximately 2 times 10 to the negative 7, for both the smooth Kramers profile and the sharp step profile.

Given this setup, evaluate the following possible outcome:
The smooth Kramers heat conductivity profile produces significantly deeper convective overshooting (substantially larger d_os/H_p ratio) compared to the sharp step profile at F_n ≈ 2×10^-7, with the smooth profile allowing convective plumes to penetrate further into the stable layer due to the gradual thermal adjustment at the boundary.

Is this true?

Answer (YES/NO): YES